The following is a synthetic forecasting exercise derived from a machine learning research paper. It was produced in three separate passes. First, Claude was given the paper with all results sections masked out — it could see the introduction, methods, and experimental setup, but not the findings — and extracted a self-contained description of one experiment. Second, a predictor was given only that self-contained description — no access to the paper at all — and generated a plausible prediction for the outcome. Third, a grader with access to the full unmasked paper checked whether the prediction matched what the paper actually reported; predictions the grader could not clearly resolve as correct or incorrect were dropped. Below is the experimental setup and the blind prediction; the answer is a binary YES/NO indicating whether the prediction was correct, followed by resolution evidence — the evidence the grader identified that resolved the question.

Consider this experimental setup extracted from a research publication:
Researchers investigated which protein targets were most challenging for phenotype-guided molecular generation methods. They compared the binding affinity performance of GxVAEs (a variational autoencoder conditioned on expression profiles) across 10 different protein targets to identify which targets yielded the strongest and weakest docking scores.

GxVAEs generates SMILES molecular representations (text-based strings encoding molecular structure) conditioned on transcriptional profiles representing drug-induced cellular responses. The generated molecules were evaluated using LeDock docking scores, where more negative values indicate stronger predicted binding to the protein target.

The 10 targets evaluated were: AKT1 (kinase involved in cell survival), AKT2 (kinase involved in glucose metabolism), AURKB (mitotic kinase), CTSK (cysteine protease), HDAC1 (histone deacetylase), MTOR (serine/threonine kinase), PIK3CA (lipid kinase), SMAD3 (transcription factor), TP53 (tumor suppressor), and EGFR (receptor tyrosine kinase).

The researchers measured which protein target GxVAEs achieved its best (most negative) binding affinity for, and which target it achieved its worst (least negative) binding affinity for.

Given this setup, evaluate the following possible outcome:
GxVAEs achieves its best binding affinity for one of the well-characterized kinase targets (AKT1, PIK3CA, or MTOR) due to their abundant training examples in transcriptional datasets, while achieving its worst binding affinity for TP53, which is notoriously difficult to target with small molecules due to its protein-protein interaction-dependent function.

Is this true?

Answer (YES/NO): NO